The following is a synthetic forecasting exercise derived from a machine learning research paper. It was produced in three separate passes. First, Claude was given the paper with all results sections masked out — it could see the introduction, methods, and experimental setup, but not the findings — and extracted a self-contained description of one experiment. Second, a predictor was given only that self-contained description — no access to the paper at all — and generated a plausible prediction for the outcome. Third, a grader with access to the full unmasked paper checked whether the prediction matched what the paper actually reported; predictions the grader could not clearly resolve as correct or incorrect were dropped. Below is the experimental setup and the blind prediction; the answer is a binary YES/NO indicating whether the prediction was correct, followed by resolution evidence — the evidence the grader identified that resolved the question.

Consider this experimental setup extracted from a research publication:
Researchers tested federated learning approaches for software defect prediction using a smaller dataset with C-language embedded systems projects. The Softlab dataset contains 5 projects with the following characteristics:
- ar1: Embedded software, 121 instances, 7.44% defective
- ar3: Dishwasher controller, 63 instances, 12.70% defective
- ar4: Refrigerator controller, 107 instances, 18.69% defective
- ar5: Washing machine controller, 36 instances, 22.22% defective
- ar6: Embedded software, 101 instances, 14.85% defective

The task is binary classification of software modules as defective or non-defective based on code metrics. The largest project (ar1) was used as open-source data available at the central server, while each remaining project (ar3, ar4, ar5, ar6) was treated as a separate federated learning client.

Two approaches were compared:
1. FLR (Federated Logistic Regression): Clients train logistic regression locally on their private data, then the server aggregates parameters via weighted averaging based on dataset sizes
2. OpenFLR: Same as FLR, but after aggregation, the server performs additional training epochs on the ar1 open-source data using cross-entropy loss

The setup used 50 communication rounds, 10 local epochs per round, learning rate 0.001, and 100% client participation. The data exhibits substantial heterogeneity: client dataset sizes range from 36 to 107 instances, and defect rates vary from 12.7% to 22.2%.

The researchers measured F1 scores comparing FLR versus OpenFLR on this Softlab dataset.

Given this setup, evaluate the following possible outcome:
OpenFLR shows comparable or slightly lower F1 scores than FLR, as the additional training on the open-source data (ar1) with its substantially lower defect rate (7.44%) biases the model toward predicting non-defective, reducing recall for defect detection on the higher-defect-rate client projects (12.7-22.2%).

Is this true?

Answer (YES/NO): YES